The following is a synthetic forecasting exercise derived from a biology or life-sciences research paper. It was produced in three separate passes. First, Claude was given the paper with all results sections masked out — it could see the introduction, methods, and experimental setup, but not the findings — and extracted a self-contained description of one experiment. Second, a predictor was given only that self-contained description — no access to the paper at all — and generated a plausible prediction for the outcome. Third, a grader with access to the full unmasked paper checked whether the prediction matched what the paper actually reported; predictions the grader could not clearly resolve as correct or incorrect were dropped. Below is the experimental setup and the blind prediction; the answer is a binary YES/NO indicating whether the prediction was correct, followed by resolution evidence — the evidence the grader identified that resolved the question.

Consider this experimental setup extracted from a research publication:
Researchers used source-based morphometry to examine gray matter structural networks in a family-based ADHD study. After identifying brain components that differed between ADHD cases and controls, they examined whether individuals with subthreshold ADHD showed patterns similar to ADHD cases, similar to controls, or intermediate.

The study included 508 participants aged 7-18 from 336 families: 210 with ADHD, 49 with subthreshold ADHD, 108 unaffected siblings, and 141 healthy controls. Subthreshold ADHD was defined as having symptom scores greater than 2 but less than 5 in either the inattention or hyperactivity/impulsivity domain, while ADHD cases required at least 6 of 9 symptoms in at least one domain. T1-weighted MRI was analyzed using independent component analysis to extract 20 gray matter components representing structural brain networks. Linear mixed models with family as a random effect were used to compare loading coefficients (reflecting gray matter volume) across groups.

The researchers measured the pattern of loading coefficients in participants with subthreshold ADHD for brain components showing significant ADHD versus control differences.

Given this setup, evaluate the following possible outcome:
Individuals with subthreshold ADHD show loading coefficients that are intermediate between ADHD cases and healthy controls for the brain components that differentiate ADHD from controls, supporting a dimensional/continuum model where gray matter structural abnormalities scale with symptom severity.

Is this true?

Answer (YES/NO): NO